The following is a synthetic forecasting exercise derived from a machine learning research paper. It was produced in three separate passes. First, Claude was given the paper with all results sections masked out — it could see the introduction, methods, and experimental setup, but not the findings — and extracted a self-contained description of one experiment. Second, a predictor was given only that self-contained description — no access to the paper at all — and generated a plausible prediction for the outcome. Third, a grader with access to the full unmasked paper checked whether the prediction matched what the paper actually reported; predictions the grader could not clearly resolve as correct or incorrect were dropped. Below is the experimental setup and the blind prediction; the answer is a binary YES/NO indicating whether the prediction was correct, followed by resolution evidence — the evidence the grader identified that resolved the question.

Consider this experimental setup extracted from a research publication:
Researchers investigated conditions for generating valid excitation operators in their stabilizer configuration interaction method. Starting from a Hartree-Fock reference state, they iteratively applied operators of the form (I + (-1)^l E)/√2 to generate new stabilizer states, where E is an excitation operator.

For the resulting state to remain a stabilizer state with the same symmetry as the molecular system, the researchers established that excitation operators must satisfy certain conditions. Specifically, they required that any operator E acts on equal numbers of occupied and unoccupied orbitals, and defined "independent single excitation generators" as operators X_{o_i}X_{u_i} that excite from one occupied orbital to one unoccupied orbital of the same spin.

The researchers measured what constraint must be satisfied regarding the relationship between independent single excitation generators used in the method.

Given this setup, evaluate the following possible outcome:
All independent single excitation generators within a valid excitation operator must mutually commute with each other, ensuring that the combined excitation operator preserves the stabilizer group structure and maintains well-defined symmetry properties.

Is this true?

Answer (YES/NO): NO